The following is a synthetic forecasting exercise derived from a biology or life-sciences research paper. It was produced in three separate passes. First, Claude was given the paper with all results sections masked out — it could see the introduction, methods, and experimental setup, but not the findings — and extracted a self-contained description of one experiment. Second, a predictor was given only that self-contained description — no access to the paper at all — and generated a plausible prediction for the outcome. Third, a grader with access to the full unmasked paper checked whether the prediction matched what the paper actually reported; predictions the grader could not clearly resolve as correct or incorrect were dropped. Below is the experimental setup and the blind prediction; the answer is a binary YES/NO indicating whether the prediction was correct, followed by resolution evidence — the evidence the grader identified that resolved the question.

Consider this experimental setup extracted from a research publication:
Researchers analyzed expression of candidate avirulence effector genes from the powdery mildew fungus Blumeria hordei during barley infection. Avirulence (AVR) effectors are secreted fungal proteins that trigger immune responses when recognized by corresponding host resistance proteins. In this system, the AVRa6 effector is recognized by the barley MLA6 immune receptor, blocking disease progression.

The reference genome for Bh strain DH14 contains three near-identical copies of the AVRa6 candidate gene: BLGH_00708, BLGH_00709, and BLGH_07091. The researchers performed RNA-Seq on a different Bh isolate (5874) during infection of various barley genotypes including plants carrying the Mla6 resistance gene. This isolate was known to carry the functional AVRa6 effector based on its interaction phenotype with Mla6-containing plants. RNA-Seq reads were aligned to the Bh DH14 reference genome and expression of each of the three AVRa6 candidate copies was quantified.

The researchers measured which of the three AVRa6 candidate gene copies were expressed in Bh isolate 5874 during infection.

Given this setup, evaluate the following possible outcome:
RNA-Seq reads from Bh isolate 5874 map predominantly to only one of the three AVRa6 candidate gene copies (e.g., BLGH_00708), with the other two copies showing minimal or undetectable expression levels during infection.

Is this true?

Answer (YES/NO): YES